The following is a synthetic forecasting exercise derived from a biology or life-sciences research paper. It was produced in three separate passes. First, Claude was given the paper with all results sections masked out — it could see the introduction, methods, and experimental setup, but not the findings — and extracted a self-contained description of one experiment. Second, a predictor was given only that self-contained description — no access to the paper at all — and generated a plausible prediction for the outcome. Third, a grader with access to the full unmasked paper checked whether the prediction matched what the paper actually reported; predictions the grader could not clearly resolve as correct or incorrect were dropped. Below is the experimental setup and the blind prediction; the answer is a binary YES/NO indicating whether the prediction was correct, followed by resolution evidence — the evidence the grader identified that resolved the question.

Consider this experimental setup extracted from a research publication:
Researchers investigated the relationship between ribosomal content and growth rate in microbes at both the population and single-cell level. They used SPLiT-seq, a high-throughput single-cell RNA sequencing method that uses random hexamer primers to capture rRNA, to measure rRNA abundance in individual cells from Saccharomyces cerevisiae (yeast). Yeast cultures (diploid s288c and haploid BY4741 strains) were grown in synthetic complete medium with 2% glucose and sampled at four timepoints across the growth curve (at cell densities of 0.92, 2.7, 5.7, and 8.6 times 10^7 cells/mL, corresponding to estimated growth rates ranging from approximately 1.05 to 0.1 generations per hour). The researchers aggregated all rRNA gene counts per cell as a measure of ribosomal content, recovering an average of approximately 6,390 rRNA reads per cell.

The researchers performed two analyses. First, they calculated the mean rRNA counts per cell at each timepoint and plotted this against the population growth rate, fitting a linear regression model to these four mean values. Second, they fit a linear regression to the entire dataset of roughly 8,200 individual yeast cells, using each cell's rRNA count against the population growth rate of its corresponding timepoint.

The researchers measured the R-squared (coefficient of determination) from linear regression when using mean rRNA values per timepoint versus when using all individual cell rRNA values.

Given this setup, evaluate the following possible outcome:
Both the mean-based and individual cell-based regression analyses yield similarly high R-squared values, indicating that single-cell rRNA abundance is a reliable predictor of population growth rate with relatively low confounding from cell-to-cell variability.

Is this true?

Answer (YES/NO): NO